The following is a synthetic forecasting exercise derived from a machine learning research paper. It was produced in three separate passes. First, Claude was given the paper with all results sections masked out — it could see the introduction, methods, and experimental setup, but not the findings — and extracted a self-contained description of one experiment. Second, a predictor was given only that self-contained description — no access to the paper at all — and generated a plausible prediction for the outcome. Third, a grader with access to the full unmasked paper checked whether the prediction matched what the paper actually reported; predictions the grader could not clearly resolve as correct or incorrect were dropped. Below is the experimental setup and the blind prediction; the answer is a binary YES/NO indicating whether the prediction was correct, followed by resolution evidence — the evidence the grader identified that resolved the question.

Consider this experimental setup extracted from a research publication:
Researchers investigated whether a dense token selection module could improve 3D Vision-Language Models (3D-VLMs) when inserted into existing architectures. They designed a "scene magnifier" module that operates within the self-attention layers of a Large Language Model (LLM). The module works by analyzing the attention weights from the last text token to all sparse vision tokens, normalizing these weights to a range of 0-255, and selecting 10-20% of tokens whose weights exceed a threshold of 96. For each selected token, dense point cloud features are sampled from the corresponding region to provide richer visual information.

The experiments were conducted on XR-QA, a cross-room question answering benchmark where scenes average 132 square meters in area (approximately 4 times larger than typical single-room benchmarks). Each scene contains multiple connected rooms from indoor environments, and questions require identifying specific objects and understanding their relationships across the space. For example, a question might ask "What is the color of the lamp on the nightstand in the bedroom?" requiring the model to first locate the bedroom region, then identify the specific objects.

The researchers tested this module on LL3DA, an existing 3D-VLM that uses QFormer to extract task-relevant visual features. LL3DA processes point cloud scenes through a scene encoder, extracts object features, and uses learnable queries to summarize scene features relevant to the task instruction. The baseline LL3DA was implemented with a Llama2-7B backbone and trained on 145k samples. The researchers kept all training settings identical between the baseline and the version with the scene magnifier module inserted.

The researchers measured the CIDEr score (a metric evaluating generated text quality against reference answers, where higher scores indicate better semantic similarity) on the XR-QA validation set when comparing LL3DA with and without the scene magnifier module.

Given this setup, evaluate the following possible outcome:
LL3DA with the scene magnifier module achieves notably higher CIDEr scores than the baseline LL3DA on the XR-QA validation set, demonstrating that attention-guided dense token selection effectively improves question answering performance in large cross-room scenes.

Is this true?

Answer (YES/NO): YES